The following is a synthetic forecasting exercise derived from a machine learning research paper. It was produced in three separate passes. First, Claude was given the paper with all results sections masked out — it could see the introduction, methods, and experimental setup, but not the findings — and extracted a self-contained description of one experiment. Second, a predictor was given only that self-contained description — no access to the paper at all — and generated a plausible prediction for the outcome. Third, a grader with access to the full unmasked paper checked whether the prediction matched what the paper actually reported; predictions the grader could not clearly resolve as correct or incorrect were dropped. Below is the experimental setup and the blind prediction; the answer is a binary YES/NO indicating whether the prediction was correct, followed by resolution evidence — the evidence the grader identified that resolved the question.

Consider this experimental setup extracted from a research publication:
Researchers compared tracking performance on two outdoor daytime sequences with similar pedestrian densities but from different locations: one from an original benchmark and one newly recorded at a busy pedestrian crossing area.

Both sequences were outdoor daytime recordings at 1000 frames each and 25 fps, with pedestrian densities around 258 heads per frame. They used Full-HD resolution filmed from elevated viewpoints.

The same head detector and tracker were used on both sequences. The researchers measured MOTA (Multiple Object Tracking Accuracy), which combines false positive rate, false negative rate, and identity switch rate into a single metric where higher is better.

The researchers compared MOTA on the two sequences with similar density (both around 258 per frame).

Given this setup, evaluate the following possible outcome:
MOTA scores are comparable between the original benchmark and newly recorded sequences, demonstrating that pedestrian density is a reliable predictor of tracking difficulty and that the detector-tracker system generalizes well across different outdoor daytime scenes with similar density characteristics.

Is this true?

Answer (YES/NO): NO